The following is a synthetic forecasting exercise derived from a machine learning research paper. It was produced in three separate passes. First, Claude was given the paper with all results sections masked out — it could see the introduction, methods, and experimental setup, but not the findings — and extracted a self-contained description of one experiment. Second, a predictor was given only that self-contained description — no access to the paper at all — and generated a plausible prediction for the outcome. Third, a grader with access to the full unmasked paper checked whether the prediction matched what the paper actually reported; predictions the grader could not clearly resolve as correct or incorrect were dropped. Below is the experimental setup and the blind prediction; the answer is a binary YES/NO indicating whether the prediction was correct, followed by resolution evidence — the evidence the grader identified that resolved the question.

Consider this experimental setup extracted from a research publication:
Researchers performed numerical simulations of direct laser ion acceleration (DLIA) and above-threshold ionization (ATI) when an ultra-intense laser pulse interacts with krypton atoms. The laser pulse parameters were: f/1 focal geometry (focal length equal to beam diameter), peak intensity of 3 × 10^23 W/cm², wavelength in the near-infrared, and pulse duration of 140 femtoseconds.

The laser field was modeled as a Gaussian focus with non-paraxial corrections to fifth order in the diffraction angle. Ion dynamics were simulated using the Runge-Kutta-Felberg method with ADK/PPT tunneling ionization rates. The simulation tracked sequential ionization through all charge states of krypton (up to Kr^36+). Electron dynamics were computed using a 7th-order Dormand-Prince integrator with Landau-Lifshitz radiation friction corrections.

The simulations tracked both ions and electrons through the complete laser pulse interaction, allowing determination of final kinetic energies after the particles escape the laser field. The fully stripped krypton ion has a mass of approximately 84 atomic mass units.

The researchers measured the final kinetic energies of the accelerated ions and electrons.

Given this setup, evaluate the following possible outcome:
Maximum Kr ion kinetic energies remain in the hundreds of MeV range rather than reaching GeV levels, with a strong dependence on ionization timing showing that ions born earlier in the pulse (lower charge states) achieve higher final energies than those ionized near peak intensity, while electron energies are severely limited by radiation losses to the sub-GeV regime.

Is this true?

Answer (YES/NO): NO